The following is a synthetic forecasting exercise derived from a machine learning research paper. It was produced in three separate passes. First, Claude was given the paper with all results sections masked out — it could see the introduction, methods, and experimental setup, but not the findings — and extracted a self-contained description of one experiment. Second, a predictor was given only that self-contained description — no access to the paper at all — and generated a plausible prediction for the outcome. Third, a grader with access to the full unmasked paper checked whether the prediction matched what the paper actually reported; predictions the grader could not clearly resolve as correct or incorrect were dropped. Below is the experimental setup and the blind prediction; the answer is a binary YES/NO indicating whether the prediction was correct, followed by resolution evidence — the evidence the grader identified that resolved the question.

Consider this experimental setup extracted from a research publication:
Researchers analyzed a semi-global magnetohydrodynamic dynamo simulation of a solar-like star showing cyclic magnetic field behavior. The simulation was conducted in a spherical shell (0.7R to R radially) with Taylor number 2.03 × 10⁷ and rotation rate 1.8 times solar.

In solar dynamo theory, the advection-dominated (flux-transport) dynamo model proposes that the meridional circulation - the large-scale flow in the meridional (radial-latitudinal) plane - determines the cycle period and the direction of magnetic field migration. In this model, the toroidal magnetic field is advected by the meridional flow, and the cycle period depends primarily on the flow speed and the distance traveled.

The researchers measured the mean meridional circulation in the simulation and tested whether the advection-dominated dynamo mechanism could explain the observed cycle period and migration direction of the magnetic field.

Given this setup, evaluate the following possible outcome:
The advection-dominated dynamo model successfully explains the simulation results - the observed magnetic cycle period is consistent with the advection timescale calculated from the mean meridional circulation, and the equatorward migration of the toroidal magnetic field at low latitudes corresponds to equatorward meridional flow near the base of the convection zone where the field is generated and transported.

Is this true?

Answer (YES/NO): NO